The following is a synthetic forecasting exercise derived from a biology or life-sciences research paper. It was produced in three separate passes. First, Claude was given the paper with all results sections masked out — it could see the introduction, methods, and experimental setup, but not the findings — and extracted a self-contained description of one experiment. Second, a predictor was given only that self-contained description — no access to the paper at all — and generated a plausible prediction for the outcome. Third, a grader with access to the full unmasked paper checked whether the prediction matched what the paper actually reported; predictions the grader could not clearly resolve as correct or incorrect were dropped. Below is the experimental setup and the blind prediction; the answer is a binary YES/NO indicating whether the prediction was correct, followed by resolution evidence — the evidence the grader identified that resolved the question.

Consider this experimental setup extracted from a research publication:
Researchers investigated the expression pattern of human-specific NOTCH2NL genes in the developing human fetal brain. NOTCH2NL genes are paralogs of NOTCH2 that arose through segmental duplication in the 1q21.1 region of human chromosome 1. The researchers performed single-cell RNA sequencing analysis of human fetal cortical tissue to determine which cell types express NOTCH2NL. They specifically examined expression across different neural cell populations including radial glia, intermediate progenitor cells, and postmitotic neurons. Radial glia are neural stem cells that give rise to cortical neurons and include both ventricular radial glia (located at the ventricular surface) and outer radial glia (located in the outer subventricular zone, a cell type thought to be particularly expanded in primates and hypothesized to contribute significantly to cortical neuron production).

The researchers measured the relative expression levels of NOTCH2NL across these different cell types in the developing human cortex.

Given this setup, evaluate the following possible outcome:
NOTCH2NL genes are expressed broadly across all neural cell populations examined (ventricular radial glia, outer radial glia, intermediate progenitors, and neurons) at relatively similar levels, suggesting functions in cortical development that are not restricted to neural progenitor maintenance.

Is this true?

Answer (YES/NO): NO